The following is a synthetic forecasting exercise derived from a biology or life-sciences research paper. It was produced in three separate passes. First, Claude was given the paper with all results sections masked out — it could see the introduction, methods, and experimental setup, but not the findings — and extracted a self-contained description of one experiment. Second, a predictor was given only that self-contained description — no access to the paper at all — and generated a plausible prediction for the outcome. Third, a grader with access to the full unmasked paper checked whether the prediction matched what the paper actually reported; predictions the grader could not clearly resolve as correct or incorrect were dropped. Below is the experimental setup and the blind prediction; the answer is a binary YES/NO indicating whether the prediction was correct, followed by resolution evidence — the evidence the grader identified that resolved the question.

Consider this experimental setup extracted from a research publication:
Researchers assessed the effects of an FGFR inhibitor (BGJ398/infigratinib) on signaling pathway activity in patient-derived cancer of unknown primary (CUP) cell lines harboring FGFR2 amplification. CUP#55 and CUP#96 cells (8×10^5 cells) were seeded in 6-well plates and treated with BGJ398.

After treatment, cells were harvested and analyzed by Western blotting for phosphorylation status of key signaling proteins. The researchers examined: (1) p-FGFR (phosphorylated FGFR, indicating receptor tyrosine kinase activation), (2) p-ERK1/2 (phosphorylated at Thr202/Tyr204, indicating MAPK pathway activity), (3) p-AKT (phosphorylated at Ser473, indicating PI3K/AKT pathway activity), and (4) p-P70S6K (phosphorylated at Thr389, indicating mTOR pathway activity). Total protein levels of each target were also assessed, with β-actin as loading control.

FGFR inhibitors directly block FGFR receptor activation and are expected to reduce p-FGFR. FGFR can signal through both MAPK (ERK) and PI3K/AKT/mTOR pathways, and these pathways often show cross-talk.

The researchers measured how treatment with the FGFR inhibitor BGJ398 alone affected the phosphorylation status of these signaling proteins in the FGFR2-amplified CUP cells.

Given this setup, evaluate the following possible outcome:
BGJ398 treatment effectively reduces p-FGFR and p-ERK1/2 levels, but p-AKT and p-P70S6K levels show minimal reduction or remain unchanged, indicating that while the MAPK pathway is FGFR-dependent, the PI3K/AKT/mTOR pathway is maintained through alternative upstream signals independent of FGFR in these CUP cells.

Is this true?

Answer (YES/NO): NO